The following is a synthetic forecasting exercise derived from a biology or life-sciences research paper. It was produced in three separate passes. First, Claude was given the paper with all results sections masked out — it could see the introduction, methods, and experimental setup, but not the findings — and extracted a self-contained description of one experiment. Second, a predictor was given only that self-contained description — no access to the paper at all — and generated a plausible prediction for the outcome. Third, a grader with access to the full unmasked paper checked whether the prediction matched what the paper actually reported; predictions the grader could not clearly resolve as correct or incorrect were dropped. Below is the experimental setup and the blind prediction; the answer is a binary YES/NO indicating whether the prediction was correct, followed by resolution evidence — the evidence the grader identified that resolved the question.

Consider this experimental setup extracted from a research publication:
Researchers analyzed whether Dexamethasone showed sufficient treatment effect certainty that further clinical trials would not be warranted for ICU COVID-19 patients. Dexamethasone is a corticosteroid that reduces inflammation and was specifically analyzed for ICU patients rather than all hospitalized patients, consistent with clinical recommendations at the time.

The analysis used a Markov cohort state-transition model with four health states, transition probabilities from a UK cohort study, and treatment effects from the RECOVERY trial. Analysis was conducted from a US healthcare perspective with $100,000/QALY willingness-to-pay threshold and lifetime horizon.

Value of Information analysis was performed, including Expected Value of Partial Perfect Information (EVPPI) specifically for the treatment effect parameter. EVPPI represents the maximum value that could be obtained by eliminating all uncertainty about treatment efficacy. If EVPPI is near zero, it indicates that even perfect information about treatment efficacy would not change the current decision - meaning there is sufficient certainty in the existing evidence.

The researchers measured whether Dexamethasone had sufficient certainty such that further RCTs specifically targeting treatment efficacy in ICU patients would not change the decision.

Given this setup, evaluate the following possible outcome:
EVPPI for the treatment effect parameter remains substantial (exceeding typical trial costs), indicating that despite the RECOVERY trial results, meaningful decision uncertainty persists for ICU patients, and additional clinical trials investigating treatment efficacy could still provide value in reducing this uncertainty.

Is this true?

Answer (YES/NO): NO